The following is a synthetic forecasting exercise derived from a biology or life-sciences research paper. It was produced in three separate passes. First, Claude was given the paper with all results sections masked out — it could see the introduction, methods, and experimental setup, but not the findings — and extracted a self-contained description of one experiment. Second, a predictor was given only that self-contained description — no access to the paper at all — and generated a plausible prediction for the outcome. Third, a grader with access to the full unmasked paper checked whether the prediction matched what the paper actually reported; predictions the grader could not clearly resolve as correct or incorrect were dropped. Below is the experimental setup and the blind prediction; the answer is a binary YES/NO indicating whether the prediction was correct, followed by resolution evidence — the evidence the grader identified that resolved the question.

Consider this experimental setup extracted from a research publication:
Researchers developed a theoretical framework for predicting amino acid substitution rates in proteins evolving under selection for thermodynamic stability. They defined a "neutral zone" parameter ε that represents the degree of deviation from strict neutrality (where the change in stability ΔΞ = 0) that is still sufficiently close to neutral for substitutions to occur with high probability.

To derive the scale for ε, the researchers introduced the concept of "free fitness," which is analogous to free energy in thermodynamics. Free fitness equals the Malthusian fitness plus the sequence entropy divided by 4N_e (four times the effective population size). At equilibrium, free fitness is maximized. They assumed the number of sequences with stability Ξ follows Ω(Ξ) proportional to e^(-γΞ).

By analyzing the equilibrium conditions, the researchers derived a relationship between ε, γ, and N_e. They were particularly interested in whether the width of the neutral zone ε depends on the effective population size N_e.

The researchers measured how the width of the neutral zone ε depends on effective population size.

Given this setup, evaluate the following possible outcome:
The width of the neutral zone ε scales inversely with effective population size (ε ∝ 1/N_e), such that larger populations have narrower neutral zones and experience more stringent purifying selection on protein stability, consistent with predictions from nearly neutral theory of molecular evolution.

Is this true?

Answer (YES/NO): NO